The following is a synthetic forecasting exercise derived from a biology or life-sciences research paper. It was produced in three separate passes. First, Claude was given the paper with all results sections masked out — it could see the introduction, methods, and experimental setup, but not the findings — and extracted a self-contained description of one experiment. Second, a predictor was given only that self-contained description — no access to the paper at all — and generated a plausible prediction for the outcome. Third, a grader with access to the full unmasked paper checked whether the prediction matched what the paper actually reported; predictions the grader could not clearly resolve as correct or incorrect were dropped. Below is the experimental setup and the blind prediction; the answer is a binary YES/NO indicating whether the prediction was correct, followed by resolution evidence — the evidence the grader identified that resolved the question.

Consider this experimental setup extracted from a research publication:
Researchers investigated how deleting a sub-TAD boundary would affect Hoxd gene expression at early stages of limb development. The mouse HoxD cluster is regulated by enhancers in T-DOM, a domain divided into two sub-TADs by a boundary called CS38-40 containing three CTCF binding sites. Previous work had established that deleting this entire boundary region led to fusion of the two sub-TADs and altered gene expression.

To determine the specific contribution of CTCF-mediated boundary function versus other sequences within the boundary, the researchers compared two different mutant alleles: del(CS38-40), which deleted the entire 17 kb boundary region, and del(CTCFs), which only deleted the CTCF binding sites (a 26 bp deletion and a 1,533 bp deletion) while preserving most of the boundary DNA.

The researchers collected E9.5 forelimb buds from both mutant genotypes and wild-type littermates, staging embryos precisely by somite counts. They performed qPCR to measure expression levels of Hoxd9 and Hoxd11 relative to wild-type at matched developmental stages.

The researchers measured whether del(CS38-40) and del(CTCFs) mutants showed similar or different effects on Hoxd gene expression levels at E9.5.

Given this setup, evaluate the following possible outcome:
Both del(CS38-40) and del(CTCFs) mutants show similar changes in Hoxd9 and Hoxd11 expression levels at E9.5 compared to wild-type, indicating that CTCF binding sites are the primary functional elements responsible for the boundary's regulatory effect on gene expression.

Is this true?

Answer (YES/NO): NO